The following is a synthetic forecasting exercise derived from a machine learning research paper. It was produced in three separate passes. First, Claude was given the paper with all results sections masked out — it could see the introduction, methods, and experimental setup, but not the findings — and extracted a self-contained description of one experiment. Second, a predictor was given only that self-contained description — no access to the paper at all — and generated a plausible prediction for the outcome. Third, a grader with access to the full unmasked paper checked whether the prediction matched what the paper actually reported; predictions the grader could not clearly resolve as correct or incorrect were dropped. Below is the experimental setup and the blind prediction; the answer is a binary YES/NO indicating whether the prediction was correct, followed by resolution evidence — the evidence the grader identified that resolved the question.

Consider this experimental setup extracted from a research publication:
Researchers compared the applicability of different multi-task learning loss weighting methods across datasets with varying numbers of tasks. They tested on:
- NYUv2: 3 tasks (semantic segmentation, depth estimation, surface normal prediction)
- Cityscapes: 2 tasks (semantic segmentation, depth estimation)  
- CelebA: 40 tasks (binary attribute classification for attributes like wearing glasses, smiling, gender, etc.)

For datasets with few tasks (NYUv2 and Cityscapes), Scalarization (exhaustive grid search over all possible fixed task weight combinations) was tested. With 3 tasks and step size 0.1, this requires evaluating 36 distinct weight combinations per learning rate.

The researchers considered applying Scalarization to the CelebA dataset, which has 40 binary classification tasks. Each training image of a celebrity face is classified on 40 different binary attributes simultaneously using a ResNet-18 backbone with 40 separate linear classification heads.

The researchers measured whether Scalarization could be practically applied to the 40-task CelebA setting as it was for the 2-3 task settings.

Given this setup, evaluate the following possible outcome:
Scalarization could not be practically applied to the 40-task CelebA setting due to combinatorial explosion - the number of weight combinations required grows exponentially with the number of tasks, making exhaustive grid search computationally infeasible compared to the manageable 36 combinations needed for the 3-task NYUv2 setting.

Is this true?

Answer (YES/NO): YES